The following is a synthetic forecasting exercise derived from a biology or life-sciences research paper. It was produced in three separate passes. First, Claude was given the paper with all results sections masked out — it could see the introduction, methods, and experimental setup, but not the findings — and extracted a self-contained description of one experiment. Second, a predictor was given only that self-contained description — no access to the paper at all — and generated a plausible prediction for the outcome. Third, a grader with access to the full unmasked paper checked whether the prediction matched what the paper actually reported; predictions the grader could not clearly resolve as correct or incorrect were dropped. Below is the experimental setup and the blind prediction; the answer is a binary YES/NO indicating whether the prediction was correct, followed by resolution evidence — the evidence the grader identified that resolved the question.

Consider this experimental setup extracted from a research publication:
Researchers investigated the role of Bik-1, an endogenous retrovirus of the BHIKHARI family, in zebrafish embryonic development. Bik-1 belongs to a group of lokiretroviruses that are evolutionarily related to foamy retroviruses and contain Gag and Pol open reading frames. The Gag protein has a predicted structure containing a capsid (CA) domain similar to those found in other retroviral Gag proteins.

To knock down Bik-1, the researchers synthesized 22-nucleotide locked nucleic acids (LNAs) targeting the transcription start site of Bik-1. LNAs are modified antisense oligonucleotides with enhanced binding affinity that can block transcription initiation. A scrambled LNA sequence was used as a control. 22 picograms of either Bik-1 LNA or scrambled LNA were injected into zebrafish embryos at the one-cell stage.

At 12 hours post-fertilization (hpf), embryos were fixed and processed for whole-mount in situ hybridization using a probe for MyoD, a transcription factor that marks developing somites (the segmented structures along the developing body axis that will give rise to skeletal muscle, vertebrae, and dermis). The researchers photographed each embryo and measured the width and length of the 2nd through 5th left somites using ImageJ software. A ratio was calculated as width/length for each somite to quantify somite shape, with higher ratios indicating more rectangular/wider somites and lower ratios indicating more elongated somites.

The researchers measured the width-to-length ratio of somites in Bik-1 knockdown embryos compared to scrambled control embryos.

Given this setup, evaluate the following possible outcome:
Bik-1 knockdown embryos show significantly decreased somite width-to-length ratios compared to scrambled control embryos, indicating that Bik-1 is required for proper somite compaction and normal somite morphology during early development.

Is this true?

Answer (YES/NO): YES